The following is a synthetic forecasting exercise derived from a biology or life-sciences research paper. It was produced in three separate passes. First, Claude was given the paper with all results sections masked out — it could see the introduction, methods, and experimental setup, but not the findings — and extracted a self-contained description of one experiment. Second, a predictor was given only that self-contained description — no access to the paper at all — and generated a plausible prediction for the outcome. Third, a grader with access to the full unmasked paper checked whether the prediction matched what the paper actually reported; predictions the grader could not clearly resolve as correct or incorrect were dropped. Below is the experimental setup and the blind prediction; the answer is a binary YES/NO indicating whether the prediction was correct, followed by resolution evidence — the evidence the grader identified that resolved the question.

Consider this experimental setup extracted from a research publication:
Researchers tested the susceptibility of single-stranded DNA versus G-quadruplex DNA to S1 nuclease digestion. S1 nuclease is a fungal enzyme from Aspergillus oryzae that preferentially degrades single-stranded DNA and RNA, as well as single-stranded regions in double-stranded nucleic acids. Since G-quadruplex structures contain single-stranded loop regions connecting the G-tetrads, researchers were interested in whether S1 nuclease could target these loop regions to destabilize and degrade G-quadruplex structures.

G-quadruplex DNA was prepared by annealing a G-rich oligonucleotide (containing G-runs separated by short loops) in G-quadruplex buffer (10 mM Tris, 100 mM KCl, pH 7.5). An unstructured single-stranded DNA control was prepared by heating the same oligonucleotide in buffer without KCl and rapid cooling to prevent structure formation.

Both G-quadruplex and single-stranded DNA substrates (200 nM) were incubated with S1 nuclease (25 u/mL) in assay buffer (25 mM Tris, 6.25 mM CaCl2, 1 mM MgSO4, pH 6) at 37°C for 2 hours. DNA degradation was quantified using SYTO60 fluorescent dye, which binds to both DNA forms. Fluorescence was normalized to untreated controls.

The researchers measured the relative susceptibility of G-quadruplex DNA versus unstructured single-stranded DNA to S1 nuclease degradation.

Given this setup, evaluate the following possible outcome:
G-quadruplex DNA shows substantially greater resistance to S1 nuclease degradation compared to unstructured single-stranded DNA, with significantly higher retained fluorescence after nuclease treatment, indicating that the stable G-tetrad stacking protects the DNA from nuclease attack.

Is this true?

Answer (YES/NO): YES